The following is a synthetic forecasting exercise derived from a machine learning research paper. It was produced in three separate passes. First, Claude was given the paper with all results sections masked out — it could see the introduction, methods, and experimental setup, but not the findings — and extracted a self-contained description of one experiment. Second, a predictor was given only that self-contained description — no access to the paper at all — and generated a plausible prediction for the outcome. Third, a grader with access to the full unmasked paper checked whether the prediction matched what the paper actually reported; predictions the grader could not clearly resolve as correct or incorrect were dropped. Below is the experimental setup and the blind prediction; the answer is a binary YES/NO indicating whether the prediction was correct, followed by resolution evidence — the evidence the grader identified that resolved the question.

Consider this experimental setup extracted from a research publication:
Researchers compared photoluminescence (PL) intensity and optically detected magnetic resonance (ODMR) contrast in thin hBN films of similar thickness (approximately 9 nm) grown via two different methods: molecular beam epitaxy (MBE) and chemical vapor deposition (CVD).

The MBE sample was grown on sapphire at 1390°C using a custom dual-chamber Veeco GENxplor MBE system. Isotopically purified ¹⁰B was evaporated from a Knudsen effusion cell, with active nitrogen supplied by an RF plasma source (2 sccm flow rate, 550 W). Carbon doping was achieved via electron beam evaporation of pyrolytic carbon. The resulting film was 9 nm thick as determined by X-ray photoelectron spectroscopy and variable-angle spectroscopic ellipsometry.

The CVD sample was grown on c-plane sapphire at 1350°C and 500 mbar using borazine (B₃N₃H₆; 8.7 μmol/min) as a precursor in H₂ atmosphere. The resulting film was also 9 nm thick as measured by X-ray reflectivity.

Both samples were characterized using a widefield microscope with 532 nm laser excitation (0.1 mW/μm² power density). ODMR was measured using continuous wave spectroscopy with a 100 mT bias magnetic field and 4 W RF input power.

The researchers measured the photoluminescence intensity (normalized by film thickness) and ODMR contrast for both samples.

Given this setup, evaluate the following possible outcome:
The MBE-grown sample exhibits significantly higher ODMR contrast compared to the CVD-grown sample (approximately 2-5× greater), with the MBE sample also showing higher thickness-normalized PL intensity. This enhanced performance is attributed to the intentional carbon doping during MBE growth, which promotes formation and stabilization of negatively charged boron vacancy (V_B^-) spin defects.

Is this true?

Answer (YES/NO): NO